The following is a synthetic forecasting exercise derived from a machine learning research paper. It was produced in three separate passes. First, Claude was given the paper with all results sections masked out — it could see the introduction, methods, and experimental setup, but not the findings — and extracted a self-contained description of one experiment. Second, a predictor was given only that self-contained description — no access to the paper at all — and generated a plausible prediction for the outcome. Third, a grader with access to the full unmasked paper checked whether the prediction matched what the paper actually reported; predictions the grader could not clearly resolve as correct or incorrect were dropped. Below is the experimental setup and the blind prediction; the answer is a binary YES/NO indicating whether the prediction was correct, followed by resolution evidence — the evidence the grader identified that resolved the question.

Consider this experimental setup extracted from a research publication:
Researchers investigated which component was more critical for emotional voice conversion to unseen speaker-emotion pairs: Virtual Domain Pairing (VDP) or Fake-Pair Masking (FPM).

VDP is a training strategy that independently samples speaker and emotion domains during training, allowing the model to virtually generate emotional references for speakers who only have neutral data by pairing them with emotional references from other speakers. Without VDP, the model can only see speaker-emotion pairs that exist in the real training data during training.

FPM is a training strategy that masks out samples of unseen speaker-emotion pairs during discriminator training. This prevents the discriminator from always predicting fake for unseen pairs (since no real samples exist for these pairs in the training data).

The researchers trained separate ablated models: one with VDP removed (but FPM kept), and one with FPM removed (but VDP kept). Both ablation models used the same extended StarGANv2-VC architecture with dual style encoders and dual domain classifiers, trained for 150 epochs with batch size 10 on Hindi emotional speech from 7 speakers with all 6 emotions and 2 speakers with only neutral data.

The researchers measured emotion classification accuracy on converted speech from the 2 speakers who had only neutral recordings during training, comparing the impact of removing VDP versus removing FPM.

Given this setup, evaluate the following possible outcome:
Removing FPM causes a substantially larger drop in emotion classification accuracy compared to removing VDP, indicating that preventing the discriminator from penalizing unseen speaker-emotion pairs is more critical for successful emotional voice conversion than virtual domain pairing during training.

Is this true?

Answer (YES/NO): NO